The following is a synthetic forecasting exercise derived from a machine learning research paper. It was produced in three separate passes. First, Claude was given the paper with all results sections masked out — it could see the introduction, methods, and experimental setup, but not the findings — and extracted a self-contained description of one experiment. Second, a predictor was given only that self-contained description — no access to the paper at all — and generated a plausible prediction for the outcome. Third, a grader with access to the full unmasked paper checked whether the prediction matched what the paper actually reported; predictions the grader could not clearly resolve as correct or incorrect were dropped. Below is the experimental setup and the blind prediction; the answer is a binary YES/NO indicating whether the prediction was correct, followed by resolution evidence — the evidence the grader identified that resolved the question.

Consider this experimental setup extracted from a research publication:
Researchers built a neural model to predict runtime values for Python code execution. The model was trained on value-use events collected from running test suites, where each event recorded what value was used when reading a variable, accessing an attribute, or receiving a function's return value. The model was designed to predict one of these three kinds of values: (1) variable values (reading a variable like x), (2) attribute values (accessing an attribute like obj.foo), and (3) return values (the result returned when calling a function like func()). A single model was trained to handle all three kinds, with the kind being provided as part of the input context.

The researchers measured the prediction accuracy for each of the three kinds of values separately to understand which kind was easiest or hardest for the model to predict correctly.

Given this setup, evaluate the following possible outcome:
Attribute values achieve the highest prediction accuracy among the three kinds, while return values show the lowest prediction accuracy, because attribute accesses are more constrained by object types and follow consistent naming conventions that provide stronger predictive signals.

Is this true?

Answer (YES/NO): YES